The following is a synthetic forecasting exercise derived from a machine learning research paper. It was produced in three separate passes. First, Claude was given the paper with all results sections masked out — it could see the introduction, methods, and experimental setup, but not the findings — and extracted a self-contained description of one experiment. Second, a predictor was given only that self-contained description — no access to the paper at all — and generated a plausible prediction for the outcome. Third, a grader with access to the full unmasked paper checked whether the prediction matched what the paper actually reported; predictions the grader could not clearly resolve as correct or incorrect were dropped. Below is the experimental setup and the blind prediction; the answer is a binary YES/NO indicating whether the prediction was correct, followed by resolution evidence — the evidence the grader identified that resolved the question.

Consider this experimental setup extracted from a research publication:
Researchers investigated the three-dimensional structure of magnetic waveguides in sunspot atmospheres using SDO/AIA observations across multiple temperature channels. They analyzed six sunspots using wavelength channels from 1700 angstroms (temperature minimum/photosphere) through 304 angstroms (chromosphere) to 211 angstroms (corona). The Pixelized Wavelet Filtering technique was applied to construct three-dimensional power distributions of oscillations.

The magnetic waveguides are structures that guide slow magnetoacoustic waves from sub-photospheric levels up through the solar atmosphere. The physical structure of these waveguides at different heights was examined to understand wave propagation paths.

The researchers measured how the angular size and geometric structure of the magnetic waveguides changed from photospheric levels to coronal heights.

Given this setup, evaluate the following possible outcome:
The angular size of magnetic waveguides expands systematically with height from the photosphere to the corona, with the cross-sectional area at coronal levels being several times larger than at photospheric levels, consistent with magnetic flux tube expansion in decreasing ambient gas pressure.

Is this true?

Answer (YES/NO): NO